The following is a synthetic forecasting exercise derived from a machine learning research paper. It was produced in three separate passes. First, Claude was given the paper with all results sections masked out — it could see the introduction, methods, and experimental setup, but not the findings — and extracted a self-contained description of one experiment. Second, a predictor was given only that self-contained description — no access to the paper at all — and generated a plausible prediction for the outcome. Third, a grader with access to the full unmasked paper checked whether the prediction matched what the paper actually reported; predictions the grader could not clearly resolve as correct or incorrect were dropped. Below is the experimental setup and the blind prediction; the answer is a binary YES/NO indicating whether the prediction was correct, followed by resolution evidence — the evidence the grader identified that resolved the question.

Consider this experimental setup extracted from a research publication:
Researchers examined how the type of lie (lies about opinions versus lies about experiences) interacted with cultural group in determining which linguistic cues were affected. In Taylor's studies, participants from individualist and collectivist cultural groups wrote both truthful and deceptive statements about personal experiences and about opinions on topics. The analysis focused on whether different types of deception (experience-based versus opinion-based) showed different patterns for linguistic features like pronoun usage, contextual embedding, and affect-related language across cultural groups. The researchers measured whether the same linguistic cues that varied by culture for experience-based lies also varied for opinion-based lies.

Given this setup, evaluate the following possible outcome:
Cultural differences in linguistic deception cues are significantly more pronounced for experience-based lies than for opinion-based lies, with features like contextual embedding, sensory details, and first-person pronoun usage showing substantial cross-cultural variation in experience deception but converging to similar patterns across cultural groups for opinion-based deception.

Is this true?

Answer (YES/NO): NO